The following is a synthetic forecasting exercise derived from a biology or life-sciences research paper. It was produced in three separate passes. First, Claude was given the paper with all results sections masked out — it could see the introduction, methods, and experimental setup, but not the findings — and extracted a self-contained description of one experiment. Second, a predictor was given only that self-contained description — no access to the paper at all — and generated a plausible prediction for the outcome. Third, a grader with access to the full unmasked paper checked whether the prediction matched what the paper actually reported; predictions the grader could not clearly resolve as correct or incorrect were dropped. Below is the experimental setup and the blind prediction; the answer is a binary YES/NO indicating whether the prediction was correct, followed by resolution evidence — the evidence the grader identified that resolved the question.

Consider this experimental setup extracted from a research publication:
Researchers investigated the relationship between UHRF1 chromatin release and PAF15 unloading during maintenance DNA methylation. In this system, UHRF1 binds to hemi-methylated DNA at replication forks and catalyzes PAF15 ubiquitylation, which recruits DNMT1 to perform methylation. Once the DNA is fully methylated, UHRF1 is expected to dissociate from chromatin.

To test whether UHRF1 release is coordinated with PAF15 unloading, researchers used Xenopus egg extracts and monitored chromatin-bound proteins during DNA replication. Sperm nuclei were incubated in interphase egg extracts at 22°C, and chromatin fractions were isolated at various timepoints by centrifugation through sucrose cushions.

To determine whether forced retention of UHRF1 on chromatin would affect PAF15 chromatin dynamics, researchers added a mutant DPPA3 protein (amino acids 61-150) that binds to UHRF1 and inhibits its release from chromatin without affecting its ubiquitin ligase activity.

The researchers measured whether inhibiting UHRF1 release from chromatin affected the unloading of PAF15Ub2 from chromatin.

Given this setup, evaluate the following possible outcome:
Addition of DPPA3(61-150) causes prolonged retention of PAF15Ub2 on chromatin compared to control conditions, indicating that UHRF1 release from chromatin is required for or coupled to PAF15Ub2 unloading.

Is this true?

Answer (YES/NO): NO